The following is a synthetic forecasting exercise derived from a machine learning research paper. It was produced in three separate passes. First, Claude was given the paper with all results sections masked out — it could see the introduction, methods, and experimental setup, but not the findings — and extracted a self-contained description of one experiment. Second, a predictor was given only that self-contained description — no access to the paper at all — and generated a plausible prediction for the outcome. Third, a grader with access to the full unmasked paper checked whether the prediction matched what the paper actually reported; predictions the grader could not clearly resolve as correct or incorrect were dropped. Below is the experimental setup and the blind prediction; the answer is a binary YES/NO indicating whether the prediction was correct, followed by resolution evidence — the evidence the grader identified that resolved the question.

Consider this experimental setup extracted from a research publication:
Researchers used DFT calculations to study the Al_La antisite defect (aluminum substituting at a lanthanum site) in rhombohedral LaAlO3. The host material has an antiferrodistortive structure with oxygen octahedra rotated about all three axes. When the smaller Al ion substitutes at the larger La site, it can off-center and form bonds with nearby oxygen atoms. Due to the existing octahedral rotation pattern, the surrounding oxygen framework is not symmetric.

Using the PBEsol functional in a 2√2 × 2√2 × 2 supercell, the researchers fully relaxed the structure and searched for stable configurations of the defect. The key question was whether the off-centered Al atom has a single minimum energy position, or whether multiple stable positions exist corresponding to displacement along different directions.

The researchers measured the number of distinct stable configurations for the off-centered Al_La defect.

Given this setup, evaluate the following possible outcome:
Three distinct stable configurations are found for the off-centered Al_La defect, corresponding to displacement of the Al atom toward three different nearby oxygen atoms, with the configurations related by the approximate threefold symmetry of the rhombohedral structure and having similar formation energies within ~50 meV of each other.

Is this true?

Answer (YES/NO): NO